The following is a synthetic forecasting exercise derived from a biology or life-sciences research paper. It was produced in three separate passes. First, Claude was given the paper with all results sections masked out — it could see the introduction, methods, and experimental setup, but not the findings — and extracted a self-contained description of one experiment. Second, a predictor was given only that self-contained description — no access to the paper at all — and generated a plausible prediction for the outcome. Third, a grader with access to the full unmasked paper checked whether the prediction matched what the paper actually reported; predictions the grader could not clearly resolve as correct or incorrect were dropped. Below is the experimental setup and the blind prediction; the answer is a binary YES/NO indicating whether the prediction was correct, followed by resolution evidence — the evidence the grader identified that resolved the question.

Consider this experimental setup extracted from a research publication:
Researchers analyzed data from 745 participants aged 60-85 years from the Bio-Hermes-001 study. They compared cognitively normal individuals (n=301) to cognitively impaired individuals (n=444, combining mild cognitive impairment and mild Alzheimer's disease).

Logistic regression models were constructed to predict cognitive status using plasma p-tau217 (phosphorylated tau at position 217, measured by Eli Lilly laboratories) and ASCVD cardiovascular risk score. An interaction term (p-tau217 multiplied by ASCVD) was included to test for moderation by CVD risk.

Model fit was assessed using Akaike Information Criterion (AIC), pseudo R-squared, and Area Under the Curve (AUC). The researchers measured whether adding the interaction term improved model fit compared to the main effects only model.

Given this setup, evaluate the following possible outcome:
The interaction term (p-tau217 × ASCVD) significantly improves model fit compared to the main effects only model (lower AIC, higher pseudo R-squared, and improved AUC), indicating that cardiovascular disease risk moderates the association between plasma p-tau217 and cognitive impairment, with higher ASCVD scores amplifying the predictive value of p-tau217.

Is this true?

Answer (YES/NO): NO